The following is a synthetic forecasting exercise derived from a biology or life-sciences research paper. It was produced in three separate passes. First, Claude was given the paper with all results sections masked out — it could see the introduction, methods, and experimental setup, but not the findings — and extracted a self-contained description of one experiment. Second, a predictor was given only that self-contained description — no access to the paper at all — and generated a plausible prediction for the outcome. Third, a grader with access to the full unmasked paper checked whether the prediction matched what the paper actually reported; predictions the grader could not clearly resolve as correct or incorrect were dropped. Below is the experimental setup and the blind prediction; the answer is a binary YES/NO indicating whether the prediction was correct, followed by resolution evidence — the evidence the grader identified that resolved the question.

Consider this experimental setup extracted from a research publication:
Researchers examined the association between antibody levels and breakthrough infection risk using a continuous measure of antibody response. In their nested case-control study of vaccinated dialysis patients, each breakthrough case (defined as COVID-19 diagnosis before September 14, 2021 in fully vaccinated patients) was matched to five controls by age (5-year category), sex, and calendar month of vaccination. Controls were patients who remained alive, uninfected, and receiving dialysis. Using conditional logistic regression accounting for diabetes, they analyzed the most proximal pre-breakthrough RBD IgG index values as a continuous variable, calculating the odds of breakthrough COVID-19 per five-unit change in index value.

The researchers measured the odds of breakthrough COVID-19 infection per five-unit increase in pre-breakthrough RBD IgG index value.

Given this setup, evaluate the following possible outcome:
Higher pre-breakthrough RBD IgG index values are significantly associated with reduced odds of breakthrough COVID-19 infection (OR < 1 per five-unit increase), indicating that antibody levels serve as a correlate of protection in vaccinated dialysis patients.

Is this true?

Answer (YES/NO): YES